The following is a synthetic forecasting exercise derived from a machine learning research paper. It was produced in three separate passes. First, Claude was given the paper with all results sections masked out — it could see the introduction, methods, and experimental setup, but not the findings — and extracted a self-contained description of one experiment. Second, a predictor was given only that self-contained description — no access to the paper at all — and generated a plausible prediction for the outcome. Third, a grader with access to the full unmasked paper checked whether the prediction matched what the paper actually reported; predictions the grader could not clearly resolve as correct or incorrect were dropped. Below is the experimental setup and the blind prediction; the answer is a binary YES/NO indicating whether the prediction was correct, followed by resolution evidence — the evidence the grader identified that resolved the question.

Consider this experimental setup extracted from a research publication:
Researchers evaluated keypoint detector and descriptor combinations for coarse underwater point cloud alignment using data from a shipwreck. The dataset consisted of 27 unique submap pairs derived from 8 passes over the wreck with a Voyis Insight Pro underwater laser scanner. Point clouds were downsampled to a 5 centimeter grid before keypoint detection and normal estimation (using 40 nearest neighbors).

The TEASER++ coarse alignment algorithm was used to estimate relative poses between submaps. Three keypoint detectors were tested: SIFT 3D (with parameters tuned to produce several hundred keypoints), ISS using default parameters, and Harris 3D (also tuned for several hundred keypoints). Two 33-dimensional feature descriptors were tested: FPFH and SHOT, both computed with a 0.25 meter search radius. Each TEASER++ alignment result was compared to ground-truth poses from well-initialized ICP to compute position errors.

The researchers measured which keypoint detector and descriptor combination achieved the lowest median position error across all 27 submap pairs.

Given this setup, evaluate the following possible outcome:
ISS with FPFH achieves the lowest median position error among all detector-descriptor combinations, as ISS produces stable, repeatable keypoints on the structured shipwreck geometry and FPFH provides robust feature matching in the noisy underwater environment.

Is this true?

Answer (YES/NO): NO